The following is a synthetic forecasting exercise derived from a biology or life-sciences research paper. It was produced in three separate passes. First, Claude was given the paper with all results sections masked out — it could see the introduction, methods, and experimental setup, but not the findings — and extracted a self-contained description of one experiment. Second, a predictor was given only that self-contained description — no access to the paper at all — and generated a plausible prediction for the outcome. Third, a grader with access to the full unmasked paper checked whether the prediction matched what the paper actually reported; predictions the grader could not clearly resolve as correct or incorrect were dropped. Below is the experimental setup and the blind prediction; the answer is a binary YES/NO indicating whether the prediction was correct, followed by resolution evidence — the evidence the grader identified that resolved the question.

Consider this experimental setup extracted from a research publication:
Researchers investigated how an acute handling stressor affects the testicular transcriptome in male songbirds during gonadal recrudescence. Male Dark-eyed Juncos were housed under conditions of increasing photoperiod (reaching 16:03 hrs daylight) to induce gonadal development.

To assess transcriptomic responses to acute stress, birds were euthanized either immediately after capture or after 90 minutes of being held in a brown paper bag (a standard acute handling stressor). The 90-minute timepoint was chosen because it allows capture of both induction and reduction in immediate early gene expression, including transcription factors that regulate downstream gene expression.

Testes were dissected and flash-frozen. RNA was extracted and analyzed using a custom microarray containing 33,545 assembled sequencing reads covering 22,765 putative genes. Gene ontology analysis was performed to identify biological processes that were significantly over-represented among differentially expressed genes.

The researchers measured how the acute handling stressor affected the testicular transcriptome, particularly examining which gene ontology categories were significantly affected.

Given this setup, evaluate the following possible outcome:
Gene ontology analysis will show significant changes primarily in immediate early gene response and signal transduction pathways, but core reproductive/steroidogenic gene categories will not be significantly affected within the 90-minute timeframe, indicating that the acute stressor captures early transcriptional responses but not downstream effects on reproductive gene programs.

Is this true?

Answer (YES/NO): NO